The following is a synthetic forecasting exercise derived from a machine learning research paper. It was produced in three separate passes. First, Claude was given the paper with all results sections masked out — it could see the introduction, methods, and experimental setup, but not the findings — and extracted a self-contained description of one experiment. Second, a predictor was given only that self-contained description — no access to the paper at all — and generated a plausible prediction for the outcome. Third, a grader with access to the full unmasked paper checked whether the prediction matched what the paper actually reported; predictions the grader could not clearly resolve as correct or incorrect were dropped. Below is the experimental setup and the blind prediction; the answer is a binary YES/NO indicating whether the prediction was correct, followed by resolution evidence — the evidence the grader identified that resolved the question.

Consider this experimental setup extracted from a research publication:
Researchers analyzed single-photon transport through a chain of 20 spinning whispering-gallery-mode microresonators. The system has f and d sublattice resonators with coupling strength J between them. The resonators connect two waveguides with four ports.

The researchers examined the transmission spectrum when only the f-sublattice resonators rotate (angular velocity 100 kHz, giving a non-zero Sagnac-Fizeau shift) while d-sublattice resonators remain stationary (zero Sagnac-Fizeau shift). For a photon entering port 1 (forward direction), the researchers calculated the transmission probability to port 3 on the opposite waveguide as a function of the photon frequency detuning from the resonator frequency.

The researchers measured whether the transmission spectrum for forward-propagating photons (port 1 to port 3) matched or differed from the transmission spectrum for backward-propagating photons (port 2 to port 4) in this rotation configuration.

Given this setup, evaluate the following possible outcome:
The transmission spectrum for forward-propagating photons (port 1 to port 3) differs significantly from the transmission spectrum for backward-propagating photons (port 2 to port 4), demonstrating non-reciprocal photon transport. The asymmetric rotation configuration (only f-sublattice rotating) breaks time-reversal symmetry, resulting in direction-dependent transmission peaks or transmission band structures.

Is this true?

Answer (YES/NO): YES